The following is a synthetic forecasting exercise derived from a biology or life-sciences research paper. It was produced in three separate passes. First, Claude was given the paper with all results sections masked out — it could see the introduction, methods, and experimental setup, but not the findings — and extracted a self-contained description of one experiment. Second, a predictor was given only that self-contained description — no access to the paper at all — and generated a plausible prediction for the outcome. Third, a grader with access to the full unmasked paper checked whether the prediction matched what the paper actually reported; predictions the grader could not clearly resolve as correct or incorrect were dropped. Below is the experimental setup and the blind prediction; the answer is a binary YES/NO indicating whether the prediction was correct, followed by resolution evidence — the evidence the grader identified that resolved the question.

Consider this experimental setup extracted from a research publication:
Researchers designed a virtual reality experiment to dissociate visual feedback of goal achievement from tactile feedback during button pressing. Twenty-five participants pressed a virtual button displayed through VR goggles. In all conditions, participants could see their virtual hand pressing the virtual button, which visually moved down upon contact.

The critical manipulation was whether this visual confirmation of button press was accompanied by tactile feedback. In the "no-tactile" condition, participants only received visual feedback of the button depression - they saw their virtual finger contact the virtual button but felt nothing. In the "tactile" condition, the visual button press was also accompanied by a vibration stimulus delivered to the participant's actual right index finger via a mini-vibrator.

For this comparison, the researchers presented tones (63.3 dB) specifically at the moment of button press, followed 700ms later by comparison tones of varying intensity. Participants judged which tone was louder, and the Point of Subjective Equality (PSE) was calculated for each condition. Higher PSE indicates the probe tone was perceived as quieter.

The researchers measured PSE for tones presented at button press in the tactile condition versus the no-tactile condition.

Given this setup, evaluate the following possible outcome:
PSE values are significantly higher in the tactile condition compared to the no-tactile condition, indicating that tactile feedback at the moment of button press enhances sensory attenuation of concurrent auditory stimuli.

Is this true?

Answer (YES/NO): NO